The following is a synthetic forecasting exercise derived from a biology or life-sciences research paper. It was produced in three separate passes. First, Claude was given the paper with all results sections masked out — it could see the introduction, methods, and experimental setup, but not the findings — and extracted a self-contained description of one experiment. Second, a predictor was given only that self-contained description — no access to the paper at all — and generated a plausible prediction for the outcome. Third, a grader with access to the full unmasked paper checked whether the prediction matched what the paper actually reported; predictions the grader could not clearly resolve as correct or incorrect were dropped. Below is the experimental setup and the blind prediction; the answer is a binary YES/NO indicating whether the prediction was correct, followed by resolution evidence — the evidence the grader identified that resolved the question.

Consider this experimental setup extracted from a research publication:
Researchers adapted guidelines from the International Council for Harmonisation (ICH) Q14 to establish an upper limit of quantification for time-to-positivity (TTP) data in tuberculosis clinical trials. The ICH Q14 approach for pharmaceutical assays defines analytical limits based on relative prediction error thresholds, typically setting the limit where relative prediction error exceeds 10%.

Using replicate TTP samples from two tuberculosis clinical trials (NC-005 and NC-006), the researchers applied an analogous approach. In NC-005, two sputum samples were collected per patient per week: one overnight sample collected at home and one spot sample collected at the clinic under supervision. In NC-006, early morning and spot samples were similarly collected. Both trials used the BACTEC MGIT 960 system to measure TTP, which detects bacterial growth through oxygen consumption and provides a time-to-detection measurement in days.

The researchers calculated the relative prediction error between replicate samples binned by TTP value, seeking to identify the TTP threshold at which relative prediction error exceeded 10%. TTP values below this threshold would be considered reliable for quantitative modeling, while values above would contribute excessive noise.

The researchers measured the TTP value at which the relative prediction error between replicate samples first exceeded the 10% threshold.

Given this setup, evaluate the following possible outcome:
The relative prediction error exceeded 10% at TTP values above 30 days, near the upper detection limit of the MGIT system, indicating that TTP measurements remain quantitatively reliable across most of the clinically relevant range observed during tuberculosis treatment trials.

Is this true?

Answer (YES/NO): NO